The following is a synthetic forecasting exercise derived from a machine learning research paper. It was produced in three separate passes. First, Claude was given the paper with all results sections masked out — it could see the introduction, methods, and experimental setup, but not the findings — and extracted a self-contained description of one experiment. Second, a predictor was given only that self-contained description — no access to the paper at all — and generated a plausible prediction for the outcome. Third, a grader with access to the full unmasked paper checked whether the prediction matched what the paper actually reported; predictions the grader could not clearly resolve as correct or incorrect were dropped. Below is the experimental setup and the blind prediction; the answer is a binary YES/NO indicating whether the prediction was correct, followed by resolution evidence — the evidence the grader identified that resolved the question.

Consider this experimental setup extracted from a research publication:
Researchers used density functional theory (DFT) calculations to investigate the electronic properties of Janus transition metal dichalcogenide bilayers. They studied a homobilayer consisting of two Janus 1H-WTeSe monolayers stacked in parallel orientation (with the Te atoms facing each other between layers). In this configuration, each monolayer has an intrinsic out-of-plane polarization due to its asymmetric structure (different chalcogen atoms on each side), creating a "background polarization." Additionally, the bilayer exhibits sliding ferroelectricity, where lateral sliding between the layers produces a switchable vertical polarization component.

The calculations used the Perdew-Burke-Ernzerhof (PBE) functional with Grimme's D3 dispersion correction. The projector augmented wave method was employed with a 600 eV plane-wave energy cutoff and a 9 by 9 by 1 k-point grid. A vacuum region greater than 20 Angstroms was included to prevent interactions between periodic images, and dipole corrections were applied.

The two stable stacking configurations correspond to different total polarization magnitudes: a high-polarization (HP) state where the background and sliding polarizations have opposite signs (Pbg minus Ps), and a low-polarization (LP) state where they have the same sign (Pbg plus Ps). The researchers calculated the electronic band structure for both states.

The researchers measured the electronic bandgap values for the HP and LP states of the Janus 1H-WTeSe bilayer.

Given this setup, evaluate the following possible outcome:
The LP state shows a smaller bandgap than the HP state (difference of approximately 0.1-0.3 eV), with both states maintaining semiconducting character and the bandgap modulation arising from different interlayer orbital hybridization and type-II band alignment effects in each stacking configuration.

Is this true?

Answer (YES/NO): NO